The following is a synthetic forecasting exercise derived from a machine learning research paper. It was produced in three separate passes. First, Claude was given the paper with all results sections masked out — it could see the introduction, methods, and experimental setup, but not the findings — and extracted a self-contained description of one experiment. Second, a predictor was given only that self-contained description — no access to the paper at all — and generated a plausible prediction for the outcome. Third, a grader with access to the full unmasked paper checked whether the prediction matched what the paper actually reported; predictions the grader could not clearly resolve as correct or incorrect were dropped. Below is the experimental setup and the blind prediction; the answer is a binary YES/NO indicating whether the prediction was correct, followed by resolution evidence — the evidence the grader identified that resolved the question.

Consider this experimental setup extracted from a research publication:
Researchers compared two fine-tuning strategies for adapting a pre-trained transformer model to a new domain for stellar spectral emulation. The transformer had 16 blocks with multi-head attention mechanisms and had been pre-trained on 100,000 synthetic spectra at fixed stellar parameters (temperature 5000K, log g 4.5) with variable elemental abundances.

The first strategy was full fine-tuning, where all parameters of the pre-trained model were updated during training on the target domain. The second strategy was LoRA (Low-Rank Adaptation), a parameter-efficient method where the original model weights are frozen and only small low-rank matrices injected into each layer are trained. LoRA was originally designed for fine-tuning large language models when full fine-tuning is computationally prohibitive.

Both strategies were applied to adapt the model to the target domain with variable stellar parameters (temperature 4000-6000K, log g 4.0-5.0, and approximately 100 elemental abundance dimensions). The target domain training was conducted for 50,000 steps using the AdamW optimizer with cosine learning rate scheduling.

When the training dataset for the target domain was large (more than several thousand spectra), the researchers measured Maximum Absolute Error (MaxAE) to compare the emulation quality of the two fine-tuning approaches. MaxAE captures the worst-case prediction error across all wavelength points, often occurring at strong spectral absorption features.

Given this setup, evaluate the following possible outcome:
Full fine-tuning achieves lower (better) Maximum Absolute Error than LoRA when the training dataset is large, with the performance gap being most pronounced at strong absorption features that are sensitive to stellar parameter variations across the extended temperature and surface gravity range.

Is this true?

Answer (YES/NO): NO